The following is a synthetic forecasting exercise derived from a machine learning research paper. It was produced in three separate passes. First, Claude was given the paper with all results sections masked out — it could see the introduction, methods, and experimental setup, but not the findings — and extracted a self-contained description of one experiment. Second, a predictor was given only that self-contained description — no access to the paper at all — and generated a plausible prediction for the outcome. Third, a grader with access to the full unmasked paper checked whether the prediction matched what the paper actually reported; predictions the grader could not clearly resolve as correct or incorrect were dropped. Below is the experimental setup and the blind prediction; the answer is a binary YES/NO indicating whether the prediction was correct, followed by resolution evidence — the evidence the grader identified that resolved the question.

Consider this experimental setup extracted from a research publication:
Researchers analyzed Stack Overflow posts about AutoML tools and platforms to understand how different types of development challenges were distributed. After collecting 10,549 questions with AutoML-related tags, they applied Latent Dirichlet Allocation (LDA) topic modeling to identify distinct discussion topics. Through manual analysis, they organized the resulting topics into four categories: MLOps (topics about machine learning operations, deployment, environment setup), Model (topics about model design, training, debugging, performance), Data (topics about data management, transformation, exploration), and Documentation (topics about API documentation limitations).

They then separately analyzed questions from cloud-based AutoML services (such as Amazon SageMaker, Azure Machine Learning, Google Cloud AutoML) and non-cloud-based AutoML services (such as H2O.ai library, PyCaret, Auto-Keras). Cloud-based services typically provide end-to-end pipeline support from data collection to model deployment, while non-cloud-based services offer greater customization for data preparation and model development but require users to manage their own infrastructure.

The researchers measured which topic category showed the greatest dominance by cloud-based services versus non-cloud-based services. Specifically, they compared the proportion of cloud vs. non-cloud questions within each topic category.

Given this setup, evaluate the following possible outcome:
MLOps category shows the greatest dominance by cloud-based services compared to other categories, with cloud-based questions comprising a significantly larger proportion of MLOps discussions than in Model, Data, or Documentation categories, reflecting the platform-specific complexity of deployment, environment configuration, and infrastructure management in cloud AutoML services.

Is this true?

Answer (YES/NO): YES